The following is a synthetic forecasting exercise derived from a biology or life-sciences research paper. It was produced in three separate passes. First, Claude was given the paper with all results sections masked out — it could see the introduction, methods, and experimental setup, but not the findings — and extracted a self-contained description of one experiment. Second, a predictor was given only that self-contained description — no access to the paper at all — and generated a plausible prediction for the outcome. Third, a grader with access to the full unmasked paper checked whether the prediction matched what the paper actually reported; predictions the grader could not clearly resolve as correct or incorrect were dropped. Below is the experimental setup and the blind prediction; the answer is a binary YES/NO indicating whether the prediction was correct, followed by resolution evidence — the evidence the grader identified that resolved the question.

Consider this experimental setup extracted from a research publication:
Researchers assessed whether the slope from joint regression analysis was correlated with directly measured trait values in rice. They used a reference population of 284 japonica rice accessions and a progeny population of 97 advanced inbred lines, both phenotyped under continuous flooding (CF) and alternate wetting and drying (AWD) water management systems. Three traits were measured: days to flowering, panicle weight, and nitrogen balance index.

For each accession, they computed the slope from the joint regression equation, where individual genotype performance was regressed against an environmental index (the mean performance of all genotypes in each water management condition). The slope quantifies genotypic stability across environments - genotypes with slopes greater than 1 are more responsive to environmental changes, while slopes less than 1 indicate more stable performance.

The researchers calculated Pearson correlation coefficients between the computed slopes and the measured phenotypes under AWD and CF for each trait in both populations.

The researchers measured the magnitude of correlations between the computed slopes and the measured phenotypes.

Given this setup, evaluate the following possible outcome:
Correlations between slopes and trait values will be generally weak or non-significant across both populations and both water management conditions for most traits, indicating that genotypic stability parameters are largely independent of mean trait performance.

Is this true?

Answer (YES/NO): NO